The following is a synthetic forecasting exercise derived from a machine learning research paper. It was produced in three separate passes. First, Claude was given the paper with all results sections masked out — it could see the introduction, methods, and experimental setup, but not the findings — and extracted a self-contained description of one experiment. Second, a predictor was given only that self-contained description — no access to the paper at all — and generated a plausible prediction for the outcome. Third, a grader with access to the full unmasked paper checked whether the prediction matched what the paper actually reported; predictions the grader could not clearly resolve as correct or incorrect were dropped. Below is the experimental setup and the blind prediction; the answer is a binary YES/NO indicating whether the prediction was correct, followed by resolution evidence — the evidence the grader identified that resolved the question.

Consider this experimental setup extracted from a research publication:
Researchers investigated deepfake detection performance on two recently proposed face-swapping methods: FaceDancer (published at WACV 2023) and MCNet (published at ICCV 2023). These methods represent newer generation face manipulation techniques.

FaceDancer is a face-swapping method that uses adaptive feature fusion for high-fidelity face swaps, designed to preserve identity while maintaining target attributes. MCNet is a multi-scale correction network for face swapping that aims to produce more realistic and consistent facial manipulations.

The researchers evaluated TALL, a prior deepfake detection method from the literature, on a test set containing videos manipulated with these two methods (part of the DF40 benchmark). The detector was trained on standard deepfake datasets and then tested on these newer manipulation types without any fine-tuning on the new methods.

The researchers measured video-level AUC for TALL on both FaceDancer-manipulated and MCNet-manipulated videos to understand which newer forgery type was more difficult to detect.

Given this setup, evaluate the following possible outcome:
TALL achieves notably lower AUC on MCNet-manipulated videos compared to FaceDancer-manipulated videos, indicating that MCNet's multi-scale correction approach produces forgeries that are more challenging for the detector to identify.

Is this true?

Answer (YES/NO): YES